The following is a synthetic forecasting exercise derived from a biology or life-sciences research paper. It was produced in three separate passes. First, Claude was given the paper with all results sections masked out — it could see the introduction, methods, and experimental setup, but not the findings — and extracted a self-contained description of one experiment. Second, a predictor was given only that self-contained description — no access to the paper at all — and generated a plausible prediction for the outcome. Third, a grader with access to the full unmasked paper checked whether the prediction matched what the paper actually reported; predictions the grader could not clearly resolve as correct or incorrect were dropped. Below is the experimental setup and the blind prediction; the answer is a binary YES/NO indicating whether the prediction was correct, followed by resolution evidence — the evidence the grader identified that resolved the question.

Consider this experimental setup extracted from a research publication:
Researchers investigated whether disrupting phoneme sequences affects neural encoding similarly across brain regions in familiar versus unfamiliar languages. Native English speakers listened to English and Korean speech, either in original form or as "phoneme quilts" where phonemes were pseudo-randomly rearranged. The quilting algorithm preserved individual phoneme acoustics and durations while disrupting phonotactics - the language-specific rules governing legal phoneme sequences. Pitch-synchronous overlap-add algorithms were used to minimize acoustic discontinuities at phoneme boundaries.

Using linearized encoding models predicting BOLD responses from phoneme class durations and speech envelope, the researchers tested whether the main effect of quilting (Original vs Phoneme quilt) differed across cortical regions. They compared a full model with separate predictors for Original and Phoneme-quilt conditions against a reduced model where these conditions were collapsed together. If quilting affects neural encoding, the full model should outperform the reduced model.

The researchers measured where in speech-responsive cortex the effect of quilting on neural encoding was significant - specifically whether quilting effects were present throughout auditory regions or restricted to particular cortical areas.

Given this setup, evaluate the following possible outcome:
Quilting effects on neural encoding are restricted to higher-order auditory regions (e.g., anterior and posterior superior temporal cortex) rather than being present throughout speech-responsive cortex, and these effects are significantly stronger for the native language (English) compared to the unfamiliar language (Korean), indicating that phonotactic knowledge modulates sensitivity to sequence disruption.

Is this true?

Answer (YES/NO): YES